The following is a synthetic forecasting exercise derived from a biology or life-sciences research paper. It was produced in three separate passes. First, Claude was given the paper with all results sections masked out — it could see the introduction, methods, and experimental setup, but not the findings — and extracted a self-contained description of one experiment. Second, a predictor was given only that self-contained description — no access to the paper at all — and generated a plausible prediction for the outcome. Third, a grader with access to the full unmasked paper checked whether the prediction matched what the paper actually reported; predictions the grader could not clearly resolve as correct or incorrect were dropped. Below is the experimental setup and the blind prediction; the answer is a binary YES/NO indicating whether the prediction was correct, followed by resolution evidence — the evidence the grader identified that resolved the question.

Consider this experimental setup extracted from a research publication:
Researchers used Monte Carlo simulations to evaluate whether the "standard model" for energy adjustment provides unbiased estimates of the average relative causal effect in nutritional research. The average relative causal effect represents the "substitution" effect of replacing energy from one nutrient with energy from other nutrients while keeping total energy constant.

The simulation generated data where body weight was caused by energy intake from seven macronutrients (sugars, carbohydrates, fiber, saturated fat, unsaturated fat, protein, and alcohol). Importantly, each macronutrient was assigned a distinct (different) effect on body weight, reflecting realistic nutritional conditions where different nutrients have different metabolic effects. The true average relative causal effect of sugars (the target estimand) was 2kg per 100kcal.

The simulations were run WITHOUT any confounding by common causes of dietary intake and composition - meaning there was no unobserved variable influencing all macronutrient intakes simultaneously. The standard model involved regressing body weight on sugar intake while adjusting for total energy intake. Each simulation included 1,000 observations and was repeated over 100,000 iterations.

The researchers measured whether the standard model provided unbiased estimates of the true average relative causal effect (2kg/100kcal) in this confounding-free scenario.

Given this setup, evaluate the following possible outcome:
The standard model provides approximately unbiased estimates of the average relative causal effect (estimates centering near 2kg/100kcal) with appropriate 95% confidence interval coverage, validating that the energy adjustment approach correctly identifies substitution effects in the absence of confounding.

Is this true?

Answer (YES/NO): NO